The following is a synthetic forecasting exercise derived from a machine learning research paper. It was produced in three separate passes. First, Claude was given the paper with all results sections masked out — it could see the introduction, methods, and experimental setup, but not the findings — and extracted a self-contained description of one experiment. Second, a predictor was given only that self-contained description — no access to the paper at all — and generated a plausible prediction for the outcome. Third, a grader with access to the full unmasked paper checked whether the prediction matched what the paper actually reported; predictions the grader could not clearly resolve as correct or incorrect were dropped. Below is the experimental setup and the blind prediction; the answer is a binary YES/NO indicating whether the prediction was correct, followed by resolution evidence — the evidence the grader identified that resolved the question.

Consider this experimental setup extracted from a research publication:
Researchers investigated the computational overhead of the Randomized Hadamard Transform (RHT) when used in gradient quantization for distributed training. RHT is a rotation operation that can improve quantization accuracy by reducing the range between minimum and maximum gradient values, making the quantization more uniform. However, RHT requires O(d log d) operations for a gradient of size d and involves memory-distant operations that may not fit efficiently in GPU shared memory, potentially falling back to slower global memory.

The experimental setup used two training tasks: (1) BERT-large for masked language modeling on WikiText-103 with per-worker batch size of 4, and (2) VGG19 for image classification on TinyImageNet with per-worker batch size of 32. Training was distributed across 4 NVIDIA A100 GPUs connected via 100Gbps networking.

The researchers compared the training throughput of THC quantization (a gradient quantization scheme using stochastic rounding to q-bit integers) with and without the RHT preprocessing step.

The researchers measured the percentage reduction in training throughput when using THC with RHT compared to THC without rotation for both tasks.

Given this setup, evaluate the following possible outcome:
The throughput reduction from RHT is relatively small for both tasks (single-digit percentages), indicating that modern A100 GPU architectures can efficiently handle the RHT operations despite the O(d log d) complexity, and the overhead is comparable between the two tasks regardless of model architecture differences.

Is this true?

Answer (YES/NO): NO